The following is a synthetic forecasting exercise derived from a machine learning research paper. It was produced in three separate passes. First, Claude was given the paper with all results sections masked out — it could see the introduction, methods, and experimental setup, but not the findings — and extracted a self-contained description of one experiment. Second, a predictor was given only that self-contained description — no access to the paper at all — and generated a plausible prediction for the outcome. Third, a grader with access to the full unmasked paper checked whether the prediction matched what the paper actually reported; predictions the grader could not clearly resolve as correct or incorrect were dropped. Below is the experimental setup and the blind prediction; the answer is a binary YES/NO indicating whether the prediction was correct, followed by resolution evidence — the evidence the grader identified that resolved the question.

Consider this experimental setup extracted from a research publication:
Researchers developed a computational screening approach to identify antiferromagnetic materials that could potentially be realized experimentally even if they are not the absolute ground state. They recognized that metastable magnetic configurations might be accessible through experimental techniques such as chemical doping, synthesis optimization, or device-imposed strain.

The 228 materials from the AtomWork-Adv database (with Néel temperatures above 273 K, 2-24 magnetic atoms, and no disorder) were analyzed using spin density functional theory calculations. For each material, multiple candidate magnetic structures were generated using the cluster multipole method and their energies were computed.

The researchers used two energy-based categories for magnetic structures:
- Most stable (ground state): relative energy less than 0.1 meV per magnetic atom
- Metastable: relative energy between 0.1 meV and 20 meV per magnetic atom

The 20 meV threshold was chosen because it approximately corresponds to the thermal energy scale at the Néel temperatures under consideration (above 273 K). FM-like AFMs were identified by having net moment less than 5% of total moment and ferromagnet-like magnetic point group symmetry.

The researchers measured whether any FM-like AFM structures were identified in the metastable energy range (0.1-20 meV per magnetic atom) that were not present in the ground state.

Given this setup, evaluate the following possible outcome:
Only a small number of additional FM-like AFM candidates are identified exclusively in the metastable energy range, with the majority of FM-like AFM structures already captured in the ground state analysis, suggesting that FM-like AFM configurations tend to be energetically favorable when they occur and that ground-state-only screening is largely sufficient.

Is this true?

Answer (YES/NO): NO